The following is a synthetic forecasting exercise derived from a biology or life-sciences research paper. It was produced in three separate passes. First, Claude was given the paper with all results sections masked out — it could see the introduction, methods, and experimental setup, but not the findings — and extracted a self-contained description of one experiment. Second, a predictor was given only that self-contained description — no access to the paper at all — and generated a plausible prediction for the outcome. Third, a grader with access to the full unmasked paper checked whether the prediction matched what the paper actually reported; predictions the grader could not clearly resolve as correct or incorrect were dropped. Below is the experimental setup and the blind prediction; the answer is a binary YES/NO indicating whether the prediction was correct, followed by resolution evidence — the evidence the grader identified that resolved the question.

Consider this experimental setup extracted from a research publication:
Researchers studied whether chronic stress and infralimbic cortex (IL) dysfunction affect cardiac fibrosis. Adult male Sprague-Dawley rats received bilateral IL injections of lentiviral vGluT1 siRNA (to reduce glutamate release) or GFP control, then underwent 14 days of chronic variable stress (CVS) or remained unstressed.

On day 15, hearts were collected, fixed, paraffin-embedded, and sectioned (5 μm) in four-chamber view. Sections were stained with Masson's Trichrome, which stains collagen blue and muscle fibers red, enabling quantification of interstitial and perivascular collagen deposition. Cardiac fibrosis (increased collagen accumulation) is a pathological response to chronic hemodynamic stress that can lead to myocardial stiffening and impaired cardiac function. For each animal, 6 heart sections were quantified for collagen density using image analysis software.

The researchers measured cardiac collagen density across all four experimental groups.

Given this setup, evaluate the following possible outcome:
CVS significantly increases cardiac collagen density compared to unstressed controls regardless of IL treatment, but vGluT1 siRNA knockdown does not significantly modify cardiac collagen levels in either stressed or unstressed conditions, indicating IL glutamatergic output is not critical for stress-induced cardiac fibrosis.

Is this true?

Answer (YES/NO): NO